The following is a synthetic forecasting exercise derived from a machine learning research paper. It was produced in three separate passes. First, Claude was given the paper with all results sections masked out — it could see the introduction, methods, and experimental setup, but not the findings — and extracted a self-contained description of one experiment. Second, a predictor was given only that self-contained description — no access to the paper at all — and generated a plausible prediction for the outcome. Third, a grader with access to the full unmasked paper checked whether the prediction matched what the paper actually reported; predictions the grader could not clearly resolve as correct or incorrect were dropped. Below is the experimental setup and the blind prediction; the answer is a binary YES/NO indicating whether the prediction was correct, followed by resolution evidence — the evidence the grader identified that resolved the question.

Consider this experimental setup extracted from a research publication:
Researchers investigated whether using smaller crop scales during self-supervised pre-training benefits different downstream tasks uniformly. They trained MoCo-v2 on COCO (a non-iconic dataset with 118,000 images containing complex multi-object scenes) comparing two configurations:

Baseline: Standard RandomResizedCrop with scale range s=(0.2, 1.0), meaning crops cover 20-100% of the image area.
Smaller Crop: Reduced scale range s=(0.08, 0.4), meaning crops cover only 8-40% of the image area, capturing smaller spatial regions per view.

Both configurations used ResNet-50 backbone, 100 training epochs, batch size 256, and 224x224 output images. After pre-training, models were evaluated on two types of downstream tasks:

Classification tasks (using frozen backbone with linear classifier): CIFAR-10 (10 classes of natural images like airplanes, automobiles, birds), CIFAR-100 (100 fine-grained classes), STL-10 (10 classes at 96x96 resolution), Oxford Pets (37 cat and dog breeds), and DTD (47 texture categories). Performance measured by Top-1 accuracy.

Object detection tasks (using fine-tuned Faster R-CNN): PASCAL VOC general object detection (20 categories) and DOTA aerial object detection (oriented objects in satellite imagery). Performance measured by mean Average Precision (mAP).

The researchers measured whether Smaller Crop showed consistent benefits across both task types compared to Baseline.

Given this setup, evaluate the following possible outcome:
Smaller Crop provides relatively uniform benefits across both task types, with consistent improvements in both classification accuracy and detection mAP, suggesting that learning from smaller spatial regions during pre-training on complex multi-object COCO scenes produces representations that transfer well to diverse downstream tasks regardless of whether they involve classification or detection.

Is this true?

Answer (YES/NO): YES